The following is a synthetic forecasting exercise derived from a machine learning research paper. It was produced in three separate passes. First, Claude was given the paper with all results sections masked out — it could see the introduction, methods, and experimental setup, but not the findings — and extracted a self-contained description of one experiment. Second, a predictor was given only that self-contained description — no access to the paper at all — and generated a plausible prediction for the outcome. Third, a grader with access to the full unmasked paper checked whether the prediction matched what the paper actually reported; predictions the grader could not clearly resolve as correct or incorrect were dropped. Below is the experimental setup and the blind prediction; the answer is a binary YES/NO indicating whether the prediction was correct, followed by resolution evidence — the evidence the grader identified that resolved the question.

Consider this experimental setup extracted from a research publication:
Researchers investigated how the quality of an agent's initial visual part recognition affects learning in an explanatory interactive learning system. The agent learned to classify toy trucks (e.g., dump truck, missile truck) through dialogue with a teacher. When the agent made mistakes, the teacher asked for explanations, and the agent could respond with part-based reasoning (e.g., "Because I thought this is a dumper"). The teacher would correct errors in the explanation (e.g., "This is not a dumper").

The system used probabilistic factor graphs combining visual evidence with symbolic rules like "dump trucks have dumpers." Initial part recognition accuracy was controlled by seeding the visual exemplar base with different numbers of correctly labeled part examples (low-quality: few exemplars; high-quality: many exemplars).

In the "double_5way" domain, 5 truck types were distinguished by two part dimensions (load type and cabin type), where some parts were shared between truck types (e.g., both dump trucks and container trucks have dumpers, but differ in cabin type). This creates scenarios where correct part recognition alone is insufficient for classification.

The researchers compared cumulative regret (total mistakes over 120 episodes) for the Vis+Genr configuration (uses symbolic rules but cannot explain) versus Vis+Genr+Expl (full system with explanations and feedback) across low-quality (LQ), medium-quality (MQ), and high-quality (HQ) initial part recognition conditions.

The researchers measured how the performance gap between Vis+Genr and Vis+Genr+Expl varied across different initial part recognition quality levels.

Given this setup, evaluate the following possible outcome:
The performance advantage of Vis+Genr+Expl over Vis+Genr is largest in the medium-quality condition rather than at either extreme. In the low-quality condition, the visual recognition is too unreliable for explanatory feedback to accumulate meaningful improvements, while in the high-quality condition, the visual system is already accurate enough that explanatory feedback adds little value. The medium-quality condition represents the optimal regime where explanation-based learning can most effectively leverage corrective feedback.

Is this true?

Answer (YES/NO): YES